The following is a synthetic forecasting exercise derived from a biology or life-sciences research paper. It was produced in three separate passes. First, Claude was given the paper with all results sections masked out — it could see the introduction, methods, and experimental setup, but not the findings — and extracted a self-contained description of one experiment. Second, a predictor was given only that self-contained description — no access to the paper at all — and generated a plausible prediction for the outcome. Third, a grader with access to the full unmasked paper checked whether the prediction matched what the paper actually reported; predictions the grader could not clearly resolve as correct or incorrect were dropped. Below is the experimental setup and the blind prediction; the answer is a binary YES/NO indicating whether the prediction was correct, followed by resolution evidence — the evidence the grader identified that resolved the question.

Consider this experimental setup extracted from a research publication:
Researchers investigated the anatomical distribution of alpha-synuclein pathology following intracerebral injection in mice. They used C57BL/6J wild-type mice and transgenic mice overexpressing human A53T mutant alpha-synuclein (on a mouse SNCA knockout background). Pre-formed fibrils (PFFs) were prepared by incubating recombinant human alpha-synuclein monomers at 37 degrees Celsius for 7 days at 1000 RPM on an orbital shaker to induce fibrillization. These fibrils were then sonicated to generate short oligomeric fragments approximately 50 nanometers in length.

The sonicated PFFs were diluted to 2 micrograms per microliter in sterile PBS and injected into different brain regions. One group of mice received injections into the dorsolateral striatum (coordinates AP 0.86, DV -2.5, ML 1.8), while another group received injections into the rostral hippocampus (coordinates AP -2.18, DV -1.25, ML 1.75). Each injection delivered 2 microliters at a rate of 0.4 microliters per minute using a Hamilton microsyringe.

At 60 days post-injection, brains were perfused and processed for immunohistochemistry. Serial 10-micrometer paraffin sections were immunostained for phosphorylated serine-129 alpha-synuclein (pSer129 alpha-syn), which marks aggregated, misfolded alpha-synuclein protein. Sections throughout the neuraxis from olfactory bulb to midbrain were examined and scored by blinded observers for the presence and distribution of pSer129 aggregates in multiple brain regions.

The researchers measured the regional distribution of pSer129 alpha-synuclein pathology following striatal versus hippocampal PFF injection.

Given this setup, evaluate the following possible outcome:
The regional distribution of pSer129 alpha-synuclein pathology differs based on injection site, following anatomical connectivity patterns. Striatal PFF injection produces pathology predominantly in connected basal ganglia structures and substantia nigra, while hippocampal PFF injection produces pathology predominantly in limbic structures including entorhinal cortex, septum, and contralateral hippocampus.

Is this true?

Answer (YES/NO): YES